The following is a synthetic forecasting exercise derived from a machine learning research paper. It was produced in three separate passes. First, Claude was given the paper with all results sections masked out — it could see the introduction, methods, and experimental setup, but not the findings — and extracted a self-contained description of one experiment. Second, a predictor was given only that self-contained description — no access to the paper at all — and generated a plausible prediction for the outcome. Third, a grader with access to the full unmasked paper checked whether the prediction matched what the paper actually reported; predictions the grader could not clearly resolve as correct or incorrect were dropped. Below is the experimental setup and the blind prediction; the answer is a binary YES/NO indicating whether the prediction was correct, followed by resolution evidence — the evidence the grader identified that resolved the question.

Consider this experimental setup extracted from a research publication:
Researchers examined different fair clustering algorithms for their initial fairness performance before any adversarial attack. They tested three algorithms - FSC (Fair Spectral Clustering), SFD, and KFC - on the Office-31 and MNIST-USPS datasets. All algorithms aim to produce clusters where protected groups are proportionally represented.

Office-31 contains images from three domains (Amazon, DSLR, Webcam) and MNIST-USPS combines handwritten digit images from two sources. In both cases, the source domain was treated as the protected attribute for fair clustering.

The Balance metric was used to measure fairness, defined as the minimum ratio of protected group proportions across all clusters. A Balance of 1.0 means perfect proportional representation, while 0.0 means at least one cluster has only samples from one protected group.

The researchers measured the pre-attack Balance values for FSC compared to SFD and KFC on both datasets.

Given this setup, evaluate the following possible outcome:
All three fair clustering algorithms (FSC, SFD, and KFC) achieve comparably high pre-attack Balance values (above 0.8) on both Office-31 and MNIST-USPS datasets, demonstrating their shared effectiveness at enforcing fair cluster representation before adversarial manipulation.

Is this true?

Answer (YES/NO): NO